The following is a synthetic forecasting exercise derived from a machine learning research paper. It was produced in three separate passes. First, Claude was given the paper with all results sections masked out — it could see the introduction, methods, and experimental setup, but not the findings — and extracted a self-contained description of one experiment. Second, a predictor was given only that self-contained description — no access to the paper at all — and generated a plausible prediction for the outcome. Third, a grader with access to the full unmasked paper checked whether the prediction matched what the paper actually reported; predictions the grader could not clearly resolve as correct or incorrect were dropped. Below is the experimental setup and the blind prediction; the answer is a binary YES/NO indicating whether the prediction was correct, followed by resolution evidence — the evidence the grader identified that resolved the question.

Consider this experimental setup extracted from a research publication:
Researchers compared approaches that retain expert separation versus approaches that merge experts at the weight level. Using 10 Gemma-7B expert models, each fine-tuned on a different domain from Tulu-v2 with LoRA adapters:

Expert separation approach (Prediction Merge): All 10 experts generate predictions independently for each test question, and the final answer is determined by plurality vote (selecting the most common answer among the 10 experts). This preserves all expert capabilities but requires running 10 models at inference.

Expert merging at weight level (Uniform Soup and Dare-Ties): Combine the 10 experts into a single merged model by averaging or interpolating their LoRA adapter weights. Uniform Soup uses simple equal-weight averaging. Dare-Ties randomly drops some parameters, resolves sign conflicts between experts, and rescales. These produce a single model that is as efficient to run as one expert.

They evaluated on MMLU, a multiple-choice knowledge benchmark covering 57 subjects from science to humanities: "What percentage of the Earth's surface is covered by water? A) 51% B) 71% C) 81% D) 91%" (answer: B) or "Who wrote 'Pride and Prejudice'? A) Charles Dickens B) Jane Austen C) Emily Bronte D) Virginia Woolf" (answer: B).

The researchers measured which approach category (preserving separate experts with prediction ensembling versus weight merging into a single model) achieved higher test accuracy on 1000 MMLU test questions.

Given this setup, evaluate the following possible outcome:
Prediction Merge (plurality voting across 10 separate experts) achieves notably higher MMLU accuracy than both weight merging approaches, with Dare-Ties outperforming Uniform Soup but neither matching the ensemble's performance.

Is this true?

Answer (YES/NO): NO